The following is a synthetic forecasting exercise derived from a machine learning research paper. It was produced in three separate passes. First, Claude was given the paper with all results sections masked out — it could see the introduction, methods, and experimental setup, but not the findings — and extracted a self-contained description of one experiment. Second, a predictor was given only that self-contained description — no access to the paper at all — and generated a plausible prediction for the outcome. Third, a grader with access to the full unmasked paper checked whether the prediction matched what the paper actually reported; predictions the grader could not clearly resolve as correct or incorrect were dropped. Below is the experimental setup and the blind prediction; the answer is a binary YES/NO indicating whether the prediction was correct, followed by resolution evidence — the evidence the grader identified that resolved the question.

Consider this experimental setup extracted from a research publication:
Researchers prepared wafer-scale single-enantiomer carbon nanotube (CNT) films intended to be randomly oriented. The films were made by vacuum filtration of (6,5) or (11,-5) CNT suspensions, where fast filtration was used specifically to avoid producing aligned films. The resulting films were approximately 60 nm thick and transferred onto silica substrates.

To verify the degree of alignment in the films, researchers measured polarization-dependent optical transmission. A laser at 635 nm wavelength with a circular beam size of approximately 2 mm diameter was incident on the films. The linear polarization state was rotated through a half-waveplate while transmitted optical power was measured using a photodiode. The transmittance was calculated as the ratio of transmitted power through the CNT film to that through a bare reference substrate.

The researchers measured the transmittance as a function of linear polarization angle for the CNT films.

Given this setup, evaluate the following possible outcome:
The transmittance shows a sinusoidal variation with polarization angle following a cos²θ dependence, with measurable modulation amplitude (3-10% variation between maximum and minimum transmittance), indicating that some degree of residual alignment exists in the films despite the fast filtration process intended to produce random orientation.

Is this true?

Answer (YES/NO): NO